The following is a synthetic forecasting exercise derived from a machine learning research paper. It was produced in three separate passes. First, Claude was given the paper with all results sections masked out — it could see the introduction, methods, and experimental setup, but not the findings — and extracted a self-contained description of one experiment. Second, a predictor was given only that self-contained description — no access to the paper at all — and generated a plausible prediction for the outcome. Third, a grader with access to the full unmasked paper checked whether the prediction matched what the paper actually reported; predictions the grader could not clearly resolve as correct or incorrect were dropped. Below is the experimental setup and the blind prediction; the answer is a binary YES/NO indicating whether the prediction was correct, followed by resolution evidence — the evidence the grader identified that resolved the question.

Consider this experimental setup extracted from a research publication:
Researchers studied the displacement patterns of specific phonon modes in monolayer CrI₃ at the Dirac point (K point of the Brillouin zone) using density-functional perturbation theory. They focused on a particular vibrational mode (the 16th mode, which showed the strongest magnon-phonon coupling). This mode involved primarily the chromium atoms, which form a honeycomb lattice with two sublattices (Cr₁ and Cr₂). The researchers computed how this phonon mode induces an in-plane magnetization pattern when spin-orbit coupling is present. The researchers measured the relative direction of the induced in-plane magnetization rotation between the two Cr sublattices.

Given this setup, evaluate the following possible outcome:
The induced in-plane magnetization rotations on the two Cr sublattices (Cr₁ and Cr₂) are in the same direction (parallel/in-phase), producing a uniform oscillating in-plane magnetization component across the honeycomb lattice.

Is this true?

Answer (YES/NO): NO